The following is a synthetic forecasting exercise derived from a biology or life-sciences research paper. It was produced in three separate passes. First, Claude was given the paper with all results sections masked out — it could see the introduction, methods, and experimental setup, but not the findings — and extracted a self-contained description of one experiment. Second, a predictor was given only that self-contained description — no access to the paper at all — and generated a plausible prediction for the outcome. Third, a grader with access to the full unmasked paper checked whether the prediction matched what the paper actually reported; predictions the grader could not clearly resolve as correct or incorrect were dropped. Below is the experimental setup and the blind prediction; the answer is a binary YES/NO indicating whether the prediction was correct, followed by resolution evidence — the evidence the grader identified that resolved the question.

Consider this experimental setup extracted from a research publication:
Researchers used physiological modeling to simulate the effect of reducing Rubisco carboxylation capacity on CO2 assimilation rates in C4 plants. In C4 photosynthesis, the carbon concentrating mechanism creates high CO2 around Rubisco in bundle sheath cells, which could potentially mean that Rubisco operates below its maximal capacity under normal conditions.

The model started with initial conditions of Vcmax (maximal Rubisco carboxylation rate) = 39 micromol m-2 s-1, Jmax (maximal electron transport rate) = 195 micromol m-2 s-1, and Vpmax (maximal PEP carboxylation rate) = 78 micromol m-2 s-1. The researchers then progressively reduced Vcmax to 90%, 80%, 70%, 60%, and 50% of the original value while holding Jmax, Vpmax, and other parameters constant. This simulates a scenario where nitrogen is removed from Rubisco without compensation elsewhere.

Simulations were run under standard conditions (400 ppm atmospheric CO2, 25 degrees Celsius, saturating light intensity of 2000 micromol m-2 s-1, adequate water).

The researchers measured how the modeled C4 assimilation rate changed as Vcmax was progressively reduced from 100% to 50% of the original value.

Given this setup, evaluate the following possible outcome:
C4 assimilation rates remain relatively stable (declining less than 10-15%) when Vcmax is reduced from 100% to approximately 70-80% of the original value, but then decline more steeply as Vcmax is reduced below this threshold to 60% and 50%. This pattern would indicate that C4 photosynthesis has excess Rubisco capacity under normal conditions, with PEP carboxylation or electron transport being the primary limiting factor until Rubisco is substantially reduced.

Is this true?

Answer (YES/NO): NO